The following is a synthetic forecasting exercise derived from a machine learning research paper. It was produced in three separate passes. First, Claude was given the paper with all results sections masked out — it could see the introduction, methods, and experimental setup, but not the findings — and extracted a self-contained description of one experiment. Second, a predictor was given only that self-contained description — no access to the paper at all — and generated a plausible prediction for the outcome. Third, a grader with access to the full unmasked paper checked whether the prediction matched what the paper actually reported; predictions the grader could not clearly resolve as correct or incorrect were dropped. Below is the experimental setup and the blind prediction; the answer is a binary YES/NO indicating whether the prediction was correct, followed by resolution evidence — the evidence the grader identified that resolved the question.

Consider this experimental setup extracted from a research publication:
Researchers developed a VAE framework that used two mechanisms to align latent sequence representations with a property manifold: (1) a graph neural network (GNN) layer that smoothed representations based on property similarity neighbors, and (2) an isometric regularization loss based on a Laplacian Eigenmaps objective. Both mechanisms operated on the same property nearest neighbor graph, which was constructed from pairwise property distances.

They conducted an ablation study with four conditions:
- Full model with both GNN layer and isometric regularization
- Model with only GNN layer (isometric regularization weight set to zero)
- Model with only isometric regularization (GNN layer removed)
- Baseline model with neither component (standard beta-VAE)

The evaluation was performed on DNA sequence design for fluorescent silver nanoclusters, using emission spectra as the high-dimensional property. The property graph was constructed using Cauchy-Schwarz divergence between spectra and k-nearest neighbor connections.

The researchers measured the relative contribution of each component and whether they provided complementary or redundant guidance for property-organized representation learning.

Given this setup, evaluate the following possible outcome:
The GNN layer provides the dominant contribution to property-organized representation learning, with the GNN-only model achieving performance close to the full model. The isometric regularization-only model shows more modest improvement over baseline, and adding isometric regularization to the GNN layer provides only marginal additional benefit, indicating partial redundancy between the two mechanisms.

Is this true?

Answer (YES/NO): NO